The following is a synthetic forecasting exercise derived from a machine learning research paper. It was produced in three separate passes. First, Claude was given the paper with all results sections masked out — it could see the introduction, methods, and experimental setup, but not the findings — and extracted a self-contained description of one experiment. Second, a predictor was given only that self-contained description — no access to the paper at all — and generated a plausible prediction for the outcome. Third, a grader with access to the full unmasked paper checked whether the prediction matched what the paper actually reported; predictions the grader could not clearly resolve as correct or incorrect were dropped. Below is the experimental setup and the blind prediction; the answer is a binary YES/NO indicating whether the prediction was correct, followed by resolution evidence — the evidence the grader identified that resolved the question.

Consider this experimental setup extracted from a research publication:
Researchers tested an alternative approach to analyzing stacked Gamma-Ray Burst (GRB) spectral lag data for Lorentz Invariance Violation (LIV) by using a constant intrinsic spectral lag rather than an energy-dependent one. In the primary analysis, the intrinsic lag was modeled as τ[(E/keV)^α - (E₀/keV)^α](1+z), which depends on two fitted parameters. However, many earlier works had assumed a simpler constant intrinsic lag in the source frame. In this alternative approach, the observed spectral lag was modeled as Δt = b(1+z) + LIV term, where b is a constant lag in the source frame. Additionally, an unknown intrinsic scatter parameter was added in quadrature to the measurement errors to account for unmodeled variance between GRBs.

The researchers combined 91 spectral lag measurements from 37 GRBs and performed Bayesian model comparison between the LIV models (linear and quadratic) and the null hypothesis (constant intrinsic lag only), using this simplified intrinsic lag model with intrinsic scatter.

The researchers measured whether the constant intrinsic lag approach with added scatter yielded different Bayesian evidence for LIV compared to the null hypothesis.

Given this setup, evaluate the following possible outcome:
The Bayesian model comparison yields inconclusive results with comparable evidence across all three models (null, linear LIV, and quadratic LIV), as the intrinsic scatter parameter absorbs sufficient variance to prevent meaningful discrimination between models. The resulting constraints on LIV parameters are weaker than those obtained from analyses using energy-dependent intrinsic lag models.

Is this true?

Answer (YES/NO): NO